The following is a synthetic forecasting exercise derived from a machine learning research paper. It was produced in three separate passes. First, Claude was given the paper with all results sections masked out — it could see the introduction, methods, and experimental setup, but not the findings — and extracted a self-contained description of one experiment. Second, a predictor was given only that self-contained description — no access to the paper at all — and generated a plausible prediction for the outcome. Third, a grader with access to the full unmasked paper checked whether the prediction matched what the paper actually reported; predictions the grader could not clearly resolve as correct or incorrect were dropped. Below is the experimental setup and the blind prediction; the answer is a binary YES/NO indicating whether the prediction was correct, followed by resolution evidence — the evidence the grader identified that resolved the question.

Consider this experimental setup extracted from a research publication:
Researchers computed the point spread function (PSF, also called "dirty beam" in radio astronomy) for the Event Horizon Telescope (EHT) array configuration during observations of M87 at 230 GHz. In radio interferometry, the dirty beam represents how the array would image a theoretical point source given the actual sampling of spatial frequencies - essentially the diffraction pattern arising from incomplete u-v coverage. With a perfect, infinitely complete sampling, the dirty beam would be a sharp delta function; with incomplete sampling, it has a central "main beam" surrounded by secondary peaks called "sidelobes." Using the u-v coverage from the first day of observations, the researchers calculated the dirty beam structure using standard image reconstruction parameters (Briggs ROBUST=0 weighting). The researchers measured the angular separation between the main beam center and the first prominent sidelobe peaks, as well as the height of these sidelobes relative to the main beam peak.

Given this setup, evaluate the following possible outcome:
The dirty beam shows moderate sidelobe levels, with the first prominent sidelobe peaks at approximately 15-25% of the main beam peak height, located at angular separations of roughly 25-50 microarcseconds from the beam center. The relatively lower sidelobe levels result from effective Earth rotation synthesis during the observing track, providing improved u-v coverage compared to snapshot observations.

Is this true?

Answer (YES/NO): NO